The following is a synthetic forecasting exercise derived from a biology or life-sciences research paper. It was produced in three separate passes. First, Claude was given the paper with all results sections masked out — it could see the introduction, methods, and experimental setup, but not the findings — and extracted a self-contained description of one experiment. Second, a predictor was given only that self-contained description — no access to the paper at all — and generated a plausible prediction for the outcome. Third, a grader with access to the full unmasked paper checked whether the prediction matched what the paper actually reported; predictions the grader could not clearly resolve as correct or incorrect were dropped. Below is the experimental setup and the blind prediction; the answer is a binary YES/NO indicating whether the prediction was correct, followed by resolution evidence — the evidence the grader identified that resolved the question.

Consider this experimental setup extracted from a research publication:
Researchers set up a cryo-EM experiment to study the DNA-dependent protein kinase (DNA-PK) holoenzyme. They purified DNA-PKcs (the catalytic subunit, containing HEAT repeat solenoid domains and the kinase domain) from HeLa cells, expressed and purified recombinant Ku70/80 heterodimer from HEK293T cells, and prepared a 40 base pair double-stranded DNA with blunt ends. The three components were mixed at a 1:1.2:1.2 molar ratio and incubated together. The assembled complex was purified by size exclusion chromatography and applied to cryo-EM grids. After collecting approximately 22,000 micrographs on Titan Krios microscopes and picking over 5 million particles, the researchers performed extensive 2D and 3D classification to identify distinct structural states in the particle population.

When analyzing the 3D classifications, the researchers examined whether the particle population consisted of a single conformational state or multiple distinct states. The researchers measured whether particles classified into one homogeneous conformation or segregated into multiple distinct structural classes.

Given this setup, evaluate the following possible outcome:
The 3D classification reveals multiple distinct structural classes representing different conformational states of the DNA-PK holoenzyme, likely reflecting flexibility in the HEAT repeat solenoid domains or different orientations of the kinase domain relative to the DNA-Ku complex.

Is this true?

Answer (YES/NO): YES